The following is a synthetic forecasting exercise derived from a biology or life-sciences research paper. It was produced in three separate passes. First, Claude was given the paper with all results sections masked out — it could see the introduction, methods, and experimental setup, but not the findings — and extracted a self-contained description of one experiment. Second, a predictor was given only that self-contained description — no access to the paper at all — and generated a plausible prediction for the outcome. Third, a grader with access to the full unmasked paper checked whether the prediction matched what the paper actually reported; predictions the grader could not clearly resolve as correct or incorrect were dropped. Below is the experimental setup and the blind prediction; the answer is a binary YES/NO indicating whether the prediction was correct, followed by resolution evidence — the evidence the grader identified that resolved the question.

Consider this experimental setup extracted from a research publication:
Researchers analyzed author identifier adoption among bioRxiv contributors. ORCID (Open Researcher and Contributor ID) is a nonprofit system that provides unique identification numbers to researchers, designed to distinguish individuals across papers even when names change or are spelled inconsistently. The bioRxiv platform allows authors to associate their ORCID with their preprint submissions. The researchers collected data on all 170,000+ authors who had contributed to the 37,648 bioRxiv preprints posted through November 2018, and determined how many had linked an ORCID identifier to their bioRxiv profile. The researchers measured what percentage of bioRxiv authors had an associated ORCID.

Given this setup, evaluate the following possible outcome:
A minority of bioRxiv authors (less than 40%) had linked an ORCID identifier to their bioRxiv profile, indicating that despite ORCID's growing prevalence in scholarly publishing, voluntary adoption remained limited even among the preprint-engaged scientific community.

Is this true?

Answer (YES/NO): YES